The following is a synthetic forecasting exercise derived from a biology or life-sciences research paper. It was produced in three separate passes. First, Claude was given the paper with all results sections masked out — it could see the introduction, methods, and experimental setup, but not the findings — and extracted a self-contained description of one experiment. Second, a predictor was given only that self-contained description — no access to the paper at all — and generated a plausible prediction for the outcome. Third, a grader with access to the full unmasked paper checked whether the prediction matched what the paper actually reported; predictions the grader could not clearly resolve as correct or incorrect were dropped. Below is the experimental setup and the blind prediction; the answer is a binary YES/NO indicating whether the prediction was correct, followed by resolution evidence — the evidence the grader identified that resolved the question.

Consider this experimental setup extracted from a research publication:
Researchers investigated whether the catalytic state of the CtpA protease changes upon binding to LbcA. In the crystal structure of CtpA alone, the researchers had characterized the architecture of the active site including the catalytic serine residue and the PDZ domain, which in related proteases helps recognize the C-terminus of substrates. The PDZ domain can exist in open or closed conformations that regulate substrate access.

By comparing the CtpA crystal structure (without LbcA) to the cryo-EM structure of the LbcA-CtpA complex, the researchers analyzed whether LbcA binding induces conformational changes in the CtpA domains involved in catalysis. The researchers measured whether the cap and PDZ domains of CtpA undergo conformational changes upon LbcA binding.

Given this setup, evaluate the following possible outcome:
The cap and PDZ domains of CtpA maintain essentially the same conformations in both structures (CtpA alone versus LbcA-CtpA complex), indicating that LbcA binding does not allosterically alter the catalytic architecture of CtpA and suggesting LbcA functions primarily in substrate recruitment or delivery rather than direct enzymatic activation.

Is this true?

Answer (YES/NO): NO